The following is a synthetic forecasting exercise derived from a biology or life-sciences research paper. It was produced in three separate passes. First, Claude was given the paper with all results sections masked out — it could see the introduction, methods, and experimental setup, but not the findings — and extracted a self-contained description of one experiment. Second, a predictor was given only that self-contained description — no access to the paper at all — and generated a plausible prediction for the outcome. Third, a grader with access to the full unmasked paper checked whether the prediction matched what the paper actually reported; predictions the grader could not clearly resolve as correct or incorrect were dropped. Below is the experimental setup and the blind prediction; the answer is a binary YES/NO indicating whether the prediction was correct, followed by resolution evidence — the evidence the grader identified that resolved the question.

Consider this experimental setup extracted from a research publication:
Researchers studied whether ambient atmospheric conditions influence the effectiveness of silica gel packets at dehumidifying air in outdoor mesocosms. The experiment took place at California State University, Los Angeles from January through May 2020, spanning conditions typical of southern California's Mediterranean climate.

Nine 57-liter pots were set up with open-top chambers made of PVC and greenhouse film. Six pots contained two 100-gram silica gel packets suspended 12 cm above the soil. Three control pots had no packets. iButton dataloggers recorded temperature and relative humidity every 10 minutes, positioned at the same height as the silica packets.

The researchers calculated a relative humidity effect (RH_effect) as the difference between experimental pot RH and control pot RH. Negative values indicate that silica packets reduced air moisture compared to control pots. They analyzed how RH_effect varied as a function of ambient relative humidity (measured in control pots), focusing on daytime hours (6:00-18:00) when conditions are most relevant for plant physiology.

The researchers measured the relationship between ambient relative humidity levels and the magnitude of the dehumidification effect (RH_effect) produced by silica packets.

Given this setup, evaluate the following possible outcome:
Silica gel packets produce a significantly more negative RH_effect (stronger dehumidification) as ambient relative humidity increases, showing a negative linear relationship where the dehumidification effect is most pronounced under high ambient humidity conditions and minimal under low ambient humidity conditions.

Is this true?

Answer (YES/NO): NO